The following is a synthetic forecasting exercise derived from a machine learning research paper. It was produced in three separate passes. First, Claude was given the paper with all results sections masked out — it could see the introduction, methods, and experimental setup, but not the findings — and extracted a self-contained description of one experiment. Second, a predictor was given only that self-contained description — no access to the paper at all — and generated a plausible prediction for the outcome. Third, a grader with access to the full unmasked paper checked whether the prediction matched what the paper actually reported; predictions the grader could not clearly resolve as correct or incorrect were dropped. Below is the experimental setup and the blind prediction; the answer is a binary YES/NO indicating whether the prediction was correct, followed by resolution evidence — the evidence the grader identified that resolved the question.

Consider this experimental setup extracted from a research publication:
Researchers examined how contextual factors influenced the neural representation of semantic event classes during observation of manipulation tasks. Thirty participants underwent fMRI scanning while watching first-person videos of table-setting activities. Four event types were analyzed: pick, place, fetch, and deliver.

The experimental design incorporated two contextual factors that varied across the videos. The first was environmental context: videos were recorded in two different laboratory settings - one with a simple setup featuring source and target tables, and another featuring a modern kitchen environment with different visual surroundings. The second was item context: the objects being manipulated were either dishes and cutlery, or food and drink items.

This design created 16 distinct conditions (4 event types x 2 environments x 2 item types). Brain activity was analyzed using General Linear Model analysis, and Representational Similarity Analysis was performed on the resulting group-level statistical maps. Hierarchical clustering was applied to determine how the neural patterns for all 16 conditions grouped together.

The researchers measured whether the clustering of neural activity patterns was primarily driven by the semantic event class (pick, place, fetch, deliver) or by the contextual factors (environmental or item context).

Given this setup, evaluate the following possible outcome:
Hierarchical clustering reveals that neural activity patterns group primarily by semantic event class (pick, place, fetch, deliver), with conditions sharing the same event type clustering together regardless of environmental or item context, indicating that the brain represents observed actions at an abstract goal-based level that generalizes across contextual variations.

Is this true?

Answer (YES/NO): YES